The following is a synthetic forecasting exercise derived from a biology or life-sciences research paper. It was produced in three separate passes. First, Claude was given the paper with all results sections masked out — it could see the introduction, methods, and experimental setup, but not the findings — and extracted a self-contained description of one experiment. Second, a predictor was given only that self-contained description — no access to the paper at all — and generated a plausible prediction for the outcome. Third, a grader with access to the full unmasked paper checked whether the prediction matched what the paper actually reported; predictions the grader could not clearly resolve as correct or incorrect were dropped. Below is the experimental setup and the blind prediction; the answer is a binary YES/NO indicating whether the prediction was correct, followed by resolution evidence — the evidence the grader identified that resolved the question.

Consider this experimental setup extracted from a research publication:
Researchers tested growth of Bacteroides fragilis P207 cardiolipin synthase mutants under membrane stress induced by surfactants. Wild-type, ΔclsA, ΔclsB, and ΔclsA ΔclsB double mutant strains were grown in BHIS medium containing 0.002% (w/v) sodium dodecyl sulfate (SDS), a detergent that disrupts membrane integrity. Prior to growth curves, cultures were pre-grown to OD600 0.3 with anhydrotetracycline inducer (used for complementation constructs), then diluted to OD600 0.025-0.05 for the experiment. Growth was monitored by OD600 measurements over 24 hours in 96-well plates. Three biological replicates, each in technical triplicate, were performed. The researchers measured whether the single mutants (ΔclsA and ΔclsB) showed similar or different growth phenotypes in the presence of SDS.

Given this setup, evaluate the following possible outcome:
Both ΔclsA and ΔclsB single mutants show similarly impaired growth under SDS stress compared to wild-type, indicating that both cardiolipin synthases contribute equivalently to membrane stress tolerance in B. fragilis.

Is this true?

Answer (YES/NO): NO